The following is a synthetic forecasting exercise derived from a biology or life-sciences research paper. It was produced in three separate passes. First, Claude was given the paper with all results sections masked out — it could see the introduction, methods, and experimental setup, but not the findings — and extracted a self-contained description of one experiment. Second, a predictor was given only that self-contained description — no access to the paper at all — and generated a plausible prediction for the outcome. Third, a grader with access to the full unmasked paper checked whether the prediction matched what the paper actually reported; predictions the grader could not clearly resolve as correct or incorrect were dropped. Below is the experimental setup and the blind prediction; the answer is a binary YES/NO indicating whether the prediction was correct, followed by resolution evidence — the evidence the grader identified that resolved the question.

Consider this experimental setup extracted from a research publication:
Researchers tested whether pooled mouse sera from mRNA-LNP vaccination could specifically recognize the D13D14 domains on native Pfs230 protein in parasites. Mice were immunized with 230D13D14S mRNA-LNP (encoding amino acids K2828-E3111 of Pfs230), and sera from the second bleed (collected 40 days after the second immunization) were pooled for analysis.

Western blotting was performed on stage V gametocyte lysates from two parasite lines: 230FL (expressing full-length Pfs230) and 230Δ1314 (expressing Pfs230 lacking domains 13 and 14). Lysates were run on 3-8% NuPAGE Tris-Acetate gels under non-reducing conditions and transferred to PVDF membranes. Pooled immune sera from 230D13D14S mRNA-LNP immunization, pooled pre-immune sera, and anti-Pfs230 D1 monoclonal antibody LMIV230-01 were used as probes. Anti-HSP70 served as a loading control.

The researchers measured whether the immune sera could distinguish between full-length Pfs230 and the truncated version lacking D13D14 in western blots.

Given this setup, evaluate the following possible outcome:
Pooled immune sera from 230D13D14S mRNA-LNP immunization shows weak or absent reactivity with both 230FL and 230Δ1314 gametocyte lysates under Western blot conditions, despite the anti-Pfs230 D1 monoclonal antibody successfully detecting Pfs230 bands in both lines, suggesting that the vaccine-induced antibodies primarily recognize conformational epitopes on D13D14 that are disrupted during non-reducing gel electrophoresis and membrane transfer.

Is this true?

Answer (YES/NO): NO